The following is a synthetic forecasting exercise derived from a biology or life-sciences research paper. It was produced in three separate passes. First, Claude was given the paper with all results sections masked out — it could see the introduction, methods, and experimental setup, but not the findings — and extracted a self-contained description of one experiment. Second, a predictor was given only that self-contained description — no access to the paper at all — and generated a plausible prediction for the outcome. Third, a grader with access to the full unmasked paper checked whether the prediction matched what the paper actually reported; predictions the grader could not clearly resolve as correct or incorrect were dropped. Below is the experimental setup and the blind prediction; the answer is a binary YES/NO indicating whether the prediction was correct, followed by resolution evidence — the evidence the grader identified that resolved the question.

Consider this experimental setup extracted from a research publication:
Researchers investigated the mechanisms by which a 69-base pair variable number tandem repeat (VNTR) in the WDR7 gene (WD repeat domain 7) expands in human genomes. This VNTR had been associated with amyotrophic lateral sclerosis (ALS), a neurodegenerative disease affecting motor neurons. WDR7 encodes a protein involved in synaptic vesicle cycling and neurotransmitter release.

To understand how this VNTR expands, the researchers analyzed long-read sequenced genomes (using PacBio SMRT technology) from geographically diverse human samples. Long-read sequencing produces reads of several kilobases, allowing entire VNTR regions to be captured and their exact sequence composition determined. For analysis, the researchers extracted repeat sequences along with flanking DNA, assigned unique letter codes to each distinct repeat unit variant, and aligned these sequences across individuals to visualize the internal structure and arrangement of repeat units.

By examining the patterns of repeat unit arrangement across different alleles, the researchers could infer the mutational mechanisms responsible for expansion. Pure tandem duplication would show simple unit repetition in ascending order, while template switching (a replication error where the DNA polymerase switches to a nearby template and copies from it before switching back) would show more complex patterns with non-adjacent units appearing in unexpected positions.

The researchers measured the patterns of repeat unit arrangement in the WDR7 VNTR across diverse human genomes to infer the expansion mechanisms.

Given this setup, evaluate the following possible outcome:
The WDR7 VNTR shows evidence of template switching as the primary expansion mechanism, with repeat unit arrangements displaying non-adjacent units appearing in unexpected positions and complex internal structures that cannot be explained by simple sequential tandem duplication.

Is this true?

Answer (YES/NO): NO